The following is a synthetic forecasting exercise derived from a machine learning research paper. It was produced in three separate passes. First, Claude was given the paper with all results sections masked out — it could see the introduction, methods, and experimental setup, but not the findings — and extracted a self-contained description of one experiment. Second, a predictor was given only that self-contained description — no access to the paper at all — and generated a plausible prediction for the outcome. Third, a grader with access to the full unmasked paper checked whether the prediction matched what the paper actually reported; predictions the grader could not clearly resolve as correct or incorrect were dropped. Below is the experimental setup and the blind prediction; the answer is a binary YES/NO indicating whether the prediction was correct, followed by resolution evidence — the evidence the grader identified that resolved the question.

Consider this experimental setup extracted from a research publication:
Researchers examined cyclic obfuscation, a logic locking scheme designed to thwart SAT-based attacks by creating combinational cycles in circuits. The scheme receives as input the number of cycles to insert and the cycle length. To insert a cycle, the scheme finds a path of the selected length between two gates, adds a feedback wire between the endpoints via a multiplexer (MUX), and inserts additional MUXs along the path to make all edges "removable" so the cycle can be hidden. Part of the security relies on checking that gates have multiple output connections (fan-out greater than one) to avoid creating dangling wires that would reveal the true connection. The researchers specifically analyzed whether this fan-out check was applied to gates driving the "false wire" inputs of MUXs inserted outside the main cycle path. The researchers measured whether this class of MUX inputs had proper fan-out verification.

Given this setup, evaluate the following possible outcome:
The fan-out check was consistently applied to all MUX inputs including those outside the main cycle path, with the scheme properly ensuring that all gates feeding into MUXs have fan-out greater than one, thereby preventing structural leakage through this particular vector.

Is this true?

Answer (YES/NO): NO